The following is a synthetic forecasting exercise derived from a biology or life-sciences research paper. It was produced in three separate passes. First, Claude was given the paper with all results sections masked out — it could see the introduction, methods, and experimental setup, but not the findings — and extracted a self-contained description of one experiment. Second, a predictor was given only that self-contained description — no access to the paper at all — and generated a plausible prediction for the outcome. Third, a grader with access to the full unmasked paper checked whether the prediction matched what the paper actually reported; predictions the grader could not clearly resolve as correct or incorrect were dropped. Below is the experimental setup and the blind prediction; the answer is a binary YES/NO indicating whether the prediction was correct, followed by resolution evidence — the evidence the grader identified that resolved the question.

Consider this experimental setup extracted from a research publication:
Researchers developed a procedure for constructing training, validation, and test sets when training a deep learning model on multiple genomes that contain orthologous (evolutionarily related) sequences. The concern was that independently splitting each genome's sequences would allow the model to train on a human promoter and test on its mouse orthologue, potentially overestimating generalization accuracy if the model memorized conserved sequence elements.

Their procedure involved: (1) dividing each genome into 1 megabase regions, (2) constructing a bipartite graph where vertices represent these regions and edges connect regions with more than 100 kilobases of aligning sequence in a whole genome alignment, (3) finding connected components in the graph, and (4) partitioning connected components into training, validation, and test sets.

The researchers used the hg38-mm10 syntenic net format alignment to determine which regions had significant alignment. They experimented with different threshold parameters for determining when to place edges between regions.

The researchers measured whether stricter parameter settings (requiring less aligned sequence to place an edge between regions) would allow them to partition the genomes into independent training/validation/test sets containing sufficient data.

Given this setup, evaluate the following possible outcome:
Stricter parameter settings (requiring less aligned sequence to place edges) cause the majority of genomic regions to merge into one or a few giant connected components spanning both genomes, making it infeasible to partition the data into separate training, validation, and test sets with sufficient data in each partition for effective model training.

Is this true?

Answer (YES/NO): YES